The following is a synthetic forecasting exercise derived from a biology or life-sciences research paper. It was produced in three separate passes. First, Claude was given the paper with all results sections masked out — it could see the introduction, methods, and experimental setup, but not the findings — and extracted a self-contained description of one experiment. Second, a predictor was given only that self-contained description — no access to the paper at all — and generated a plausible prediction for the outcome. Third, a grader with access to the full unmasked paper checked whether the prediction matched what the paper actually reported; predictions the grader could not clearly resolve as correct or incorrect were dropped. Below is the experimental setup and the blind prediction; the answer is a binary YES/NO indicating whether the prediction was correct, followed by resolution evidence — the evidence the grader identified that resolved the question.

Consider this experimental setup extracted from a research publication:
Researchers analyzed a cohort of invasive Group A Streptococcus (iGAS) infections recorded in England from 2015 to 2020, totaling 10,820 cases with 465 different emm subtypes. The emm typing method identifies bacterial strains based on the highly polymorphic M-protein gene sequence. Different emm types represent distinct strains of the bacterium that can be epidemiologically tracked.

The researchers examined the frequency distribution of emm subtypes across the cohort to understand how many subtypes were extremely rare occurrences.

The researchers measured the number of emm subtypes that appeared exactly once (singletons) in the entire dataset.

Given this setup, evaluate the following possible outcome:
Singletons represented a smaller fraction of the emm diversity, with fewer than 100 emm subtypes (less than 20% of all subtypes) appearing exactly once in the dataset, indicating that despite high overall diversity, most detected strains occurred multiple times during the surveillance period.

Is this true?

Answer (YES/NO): NO